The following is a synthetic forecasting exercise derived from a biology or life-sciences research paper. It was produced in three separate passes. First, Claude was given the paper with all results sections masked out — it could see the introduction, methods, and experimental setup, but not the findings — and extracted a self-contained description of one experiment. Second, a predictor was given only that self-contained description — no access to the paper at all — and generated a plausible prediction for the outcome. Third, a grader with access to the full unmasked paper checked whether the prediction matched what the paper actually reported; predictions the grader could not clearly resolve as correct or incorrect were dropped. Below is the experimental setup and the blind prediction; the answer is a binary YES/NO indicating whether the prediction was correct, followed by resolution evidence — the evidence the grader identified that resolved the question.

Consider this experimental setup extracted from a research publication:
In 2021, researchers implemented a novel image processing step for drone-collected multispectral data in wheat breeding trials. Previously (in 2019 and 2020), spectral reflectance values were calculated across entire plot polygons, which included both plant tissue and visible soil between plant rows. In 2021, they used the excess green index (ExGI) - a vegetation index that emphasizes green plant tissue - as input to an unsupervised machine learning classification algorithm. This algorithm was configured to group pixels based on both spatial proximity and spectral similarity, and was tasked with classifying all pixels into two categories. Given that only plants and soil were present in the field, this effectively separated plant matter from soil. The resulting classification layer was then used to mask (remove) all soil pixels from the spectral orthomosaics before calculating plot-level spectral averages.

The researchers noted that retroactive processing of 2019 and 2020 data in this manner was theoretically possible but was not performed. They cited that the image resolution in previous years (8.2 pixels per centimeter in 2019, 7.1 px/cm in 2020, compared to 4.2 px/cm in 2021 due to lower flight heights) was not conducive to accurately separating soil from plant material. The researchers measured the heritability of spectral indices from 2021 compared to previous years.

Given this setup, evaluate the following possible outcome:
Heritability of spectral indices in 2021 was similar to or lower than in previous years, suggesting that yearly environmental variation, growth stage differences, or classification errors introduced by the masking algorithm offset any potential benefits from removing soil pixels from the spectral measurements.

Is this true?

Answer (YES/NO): NO